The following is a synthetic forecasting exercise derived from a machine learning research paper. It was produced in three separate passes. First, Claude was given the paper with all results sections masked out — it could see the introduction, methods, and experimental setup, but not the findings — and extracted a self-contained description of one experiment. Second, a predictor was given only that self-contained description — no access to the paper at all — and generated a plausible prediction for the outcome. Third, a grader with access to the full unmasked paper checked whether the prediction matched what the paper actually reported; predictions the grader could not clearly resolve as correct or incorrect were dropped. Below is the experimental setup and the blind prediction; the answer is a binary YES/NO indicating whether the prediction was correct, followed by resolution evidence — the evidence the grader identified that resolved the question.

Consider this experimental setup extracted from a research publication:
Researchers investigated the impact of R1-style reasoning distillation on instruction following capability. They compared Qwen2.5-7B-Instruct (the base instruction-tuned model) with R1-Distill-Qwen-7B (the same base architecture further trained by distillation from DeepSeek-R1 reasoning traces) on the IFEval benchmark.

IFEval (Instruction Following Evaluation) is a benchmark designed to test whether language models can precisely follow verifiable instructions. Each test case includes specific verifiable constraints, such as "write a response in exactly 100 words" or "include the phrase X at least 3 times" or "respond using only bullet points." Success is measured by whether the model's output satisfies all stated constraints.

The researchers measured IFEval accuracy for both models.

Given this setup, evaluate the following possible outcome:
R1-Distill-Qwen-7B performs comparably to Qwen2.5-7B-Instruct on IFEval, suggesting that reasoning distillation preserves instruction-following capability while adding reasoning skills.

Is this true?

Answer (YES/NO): NO